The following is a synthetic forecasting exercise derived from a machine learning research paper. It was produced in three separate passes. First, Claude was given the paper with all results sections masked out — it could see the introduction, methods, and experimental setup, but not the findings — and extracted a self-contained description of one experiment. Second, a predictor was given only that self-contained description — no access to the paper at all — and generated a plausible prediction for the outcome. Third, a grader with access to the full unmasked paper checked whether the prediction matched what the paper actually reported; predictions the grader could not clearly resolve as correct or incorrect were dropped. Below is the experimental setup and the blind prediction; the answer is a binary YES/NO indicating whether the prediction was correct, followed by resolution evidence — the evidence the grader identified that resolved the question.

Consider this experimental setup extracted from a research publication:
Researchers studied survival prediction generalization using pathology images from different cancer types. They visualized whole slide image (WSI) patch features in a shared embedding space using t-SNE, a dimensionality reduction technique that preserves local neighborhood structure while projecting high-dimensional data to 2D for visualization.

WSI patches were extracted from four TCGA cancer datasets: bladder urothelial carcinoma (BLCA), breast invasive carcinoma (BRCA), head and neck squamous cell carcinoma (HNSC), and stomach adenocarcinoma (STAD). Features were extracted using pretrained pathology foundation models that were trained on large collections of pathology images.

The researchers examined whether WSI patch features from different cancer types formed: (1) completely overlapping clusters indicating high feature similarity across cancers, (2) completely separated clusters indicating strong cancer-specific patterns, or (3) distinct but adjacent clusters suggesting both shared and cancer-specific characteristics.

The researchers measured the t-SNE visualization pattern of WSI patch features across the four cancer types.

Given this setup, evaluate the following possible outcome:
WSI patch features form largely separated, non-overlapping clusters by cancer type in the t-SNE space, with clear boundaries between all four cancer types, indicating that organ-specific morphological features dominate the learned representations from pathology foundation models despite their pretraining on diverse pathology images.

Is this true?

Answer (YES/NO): NO